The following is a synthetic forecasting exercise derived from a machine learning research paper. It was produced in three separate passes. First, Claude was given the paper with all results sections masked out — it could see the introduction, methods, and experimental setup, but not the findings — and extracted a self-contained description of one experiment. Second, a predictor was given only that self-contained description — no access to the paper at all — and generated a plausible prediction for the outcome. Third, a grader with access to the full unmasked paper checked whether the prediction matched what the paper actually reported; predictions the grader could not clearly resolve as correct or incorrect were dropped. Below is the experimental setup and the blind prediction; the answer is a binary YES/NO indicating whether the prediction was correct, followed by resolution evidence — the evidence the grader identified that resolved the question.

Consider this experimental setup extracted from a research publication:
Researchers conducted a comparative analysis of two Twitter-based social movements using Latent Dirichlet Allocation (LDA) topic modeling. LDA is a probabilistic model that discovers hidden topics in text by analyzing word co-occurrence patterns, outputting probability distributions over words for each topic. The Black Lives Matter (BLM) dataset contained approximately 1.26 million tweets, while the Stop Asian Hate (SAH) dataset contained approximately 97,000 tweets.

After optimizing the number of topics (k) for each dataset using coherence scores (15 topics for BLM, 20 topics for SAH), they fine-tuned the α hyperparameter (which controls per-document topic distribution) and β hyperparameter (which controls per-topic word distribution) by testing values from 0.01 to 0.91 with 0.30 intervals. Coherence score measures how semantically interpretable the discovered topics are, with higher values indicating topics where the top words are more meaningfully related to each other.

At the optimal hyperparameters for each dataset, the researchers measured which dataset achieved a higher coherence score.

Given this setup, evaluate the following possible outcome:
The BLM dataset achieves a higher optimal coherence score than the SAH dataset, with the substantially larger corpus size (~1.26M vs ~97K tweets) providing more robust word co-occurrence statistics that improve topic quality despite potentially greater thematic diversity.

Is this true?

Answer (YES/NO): YES